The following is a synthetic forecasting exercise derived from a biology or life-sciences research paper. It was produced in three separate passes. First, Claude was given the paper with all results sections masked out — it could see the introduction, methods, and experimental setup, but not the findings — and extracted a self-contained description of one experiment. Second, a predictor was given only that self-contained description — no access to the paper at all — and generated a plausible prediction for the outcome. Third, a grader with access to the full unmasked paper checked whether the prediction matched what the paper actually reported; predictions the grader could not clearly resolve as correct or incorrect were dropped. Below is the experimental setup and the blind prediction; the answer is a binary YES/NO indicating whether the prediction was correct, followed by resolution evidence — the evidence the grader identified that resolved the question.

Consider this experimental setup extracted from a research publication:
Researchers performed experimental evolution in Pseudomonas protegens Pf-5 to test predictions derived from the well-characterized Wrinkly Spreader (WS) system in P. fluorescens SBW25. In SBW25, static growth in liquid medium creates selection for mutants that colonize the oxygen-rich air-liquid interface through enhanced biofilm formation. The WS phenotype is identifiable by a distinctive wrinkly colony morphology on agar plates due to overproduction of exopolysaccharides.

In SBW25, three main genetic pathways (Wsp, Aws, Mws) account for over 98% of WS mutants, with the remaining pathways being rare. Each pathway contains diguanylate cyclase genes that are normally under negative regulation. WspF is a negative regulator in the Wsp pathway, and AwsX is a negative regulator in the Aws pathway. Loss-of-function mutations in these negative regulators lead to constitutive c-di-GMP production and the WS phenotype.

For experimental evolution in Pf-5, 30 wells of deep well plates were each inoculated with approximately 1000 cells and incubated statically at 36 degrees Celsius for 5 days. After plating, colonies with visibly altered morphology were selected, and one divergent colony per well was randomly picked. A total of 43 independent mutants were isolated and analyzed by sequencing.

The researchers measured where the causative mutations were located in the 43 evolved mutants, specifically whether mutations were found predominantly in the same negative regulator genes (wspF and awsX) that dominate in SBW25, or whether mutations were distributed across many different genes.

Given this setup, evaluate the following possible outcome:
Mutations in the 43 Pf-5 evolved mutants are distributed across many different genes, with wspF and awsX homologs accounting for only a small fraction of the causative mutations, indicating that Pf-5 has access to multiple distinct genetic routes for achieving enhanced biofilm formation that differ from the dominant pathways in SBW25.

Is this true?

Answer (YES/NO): NO